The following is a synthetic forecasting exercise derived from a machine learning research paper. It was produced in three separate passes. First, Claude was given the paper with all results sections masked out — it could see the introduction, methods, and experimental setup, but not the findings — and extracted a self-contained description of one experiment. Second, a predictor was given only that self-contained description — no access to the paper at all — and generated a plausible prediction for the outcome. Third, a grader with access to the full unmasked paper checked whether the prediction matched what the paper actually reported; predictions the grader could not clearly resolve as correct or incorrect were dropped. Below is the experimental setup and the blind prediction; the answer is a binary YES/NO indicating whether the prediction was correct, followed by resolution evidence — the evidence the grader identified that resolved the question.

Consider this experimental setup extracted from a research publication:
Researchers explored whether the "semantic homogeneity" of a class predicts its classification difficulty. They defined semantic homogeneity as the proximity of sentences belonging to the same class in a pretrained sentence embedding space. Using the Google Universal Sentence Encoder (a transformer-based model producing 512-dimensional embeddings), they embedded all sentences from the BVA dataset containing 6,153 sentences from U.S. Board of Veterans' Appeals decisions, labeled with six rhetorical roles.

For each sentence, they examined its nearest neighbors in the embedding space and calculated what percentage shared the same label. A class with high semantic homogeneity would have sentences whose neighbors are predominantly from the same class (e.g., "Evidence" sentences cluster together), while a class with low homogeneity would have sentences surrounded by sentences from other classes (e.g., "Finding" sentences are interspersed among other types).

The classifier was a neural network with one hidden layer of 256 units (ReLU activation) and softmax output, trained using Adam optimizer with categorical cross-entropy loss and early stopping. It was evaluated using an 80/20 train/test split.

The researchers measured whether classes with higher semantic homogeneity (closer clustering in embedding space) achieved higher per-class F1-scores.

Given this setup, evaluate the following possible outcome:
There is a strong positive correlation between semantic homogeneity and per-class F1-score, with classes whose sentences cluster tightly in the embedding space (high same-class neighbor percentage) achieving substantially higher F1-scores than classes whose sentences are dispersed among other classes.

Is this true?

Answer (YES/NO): YES